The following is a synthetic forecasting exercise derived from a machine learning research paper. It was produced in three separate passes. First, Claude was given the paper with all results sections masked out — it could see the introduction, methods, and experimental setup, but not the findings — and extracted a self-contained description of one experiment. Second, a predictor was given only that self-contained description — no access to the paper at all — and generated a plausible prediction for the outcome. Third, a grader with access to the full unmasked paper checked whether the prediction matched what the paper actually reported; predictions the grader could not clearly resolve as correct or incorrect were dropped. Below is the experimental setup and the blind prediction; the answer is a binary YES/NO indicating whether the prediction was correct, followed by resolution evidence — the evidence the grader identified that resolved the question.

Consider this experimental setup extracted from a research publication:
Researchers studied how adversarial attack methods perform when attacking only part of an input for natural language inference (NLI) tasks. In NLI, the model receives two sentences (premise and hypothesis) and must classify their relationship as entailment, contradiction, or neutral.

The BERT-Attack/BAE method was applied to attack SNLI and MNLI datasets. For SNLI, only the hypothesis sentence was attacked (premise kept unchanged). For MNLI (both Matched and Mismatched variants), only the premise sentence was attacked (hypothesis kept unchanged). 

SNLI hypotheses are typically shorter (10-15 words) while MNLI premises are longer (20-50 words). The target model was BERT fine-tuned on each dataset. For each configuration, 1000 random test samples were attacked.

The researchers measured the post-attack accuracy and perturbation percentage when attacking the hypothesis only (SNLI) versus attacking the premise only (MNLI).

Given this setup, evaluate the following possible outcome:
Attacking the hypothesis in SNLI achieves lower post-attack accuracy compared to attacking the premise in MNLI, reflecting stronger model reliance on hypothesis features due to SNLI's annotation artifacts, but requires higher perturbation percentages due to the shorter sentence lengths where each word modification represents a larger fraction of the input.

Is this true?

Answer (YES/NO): NO